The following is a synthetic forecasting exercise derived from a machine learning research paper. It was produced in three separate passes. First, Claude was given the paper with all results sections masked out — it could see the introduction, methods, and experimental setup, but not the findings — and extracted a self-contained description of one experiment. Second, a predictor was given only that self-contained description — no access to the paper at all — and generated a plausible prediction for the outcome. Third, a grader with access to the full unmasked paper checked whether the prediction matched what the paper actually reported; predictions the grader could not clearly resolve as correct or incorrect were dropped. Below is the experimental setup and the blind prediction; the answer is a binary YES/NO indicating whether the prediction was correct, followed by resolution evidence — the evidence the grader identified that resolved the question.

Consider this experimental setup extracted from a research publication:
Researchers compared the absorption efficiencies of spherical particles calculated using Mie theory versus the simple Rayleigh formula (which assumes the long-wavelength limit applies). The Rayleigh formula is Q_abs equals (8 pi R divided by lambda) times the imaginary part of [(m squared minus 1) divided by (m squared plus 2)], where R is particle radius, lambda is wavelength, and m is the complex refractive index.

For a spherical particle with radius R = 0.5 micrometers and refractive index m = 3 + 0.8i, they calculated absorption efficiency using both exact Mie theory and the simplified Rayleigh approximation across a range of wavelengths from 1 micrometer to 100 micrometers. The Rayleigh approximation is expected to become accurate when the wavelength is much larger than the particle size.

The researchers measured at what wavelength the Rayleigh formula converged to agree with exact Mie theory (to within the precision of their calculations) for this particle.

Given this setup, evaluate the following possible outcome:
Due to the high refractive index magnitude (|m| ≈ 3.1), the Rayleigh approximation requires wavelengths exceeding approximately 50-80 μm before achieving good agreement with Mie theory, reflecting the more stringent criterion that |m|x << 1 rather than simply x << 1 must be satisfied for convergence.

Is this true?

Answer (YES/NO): NO